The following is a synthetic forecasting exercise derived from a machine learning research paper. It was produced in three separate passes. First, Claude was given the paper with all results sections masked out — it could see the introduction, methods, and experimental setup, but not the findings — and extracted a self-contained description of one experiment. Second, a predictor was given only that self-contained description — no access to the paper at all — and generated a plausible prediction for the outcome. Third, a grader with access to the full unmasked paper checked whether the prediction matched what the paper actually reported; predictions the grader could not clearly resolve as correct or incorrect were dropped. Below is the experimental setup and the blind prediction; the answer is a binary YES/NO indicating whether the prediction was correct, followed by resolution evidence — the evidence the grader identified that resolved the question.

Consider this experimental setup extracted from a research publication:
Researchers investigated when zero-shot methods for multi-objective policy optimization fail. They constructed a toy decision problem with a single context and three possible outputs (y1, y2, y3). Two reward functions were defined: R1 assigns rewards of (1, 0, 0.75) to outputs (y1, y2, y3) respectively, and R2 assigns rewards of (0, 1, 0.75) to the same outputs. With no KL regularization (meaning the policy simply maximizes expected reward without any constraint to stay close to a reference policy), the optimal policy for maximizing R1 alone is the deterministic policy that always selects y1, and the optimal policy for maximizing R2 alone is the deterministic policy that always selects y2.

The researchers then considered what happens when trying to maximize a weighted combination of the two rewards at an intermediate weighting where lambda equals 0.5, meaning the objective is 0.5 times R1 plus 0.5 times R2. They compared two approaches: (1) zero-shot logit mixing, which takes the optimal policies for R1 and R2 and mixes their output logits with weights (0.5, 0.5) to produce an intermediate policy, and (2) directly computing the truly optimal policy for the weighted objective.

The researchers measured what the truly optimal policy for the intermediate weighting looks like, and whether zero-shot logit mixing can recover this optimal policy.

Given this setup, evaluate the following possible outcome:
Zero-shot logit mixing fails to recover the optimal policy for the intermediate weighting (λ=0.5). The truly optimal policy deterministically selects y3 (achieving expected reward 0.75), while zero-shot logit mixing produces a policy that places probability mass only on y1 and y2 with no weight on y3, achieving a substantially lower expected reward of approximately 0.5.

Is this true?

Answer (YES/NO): YES